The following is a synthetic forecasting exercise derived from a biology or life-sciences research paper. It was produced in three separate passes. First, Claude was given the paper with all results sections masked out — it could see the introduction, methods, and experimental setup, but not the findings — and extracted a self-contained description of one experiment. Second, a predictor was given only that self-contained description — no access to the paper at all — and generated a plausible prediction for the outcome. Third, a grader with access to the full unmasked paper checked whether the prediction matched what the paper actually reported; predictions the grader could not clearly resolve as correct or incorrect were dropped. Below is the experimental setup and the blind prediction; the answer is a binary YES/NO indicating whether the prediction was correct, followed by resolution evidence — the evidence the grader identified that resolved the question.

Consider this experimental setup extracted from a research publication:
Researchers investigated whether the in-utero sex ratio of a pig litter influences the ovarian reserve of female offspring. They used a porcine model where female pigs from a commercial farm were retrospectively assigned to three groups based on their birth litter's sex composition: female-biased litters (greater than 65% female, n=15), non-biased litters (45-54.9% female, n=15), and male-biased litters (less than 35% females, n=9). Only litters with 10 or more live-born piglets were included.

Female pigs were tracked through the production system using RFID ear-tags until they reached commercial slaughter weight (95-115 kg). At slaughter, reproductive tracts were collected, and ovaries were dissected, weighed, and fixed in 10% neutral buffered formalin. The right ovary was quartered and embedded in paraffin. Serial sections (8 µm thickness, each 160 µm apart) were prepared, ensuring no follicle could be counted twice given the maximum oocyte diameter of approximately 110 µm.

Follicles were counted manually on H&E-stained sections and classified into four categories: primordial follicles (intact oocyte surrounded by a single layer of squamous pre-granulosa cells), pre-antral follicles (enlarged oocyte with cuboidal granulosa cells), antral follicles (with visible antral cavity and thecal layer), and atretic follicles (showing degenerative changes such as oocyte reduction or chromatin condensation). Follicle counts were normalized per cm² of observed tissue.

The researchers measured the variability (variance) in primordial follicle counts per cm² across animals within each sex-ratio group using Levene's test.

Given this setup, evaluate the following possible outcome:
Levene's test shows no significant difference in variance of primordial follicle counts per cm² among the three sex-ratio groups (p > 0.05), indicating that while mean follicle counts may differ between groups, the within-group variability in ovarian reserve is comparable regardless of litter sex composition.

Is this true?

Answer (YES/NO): NO